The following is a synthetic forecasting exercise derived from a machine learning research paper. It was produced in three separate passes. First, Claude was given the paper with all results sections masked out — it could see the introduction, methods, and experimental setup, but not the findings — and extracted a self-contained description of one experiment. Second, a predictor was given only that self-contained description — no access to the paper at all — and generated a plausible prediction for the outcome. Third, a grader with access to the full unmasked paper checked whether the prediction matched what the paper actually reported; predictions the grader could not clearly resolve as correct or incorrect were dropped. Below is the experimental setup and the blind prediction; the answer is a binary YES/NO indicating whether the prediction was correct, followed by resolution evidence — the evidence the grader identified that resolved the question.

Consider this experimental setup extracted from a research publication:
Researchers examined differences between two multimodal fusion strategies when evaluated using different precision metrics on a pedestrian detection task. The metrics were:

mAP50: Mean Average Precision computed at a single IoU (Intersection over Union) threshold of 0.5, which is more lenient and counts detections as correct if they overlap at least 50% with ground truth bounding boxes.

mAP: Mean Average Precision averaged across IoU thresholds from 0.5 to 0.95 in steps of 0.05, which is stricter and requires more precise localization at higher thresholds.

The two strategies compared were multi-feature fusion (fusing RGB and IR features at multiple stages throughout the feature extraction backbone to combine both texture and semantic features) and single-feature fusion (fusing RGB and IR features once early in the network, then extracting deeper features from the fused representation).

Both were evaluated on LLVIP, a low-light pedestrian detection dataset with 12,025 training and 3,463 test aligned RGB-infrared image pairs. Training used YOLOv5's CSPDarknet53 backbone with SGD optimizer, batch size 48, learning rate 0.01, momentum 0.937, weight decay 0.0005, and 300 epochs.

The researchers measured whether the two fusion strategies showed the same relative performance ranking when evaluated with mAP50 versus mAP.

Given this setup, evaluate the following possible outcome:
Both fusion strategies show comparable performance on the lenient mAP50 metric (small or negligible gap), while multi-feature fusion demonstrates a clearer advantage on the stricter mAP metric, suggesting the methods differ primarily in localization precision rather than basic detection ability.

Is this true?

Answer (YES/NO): NO